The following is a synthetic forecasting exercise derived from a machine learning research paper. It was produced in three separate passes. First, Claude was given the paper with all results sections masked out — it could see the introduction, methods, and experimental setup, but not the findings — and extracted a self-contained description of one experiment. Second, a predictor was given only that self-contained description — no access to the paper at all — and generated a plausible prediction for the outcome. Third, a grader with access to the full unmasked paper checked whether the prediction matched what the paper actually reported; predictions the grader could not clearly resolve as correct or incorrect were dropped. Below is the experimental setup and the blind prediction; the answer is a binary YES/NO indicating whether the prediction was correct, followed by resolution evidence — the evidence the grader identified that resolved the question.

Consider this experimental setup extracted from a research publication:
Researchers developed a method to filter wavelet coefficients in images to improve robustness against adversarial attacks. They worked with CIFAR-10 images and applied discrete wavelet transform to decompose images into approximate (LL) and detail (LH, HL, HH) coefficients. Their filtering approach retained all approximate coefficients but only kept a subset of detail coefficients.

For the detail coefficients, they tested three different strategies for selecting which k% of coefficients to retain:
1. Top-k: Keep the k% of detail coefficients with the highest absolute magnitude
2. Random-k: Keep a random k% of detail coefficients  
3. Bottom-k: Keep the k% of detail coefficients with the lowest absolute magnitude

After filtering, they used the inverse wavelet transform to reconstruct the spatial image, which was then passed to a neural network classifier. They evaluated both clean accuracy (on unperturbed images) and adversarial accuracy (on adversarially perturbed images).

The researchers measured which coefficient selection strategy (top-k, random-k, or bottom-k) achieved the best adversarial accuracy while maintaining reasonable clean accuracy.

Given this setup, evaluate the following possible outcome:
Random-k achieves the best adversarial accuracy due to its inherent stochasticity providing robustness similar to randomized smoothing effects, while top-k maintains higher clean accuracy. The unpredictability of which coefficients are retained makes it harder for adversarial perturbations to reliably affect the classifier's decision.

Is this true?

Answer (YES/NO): NO